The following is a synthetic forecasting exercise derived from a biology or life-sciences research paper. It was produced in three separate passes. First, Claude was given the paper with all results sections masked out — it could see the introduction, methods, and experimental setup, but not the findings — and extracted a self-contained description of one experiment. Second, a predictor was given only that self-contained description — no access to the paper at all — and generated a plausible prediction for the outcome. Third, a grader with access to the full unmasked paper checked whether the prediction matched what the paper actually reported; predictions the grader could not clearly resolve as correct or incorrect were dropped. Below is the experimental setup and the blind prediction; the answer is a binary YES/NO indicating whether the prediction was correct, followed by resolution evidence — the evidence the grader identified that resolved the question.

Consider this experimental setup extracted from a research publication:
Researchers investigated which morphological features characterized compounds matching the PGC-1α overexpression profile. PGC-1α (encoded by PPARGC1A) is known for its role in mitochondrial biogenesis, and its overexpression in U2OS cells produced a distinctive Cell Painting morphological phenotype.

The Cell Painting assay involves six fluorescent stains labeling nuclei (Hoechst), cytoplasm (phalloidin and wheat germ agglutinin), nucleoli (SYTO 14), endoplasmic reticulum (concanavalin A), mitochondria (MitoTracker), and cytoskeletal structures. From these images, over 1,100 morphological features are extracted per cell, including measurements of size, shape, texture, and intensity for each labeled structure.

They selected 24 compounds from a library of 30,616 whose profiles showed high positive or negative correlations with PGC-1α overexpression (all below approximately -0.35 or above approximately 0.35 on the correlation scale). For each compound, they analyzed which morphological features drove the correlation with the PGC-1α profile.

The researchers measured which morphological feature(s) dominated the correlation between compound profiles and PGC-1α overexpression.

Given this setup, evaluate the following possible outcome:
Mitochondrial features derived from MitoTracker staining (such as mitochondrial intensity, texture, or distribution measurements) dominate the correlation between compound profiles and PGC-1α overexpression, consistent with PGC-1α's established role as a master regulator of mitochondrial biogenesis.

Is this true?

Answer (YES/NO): YES